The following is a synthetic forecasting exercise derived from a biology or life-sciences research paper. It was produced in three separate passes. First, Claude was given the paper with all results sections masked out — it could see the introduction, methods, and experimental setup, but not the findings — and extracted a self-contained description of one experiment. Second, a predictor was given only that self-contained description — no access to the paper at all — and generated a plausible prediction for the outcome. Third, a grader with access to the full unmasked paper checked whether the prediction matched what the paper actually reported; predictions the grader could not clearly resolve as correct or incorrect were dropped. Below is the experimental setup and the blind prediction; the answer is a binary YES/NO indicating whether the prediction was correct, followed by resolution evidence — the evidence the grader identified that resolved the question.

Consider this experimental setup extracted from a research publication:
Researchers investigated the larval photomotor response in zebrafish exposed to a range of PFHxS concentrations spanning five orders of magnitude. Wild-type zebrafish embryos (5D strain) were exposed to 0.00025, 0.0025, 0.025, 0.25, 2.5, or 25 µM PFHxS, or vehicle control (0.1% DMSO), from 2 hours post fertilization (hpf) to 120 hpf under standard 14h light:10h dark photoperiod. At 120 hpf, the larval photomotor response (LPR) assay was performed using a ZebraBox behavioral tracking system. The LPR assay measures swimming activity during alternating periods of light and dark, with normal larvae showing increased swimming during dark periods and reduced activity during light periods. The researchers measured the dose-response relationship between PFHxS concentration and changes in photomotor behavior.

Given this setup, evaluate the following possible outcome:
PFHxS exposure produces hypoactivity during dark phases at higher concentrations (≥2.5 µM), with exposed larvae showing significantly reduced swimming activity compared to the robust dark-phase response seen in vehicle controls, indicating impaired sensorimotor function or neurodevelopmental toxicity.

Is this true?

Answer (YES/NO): NO